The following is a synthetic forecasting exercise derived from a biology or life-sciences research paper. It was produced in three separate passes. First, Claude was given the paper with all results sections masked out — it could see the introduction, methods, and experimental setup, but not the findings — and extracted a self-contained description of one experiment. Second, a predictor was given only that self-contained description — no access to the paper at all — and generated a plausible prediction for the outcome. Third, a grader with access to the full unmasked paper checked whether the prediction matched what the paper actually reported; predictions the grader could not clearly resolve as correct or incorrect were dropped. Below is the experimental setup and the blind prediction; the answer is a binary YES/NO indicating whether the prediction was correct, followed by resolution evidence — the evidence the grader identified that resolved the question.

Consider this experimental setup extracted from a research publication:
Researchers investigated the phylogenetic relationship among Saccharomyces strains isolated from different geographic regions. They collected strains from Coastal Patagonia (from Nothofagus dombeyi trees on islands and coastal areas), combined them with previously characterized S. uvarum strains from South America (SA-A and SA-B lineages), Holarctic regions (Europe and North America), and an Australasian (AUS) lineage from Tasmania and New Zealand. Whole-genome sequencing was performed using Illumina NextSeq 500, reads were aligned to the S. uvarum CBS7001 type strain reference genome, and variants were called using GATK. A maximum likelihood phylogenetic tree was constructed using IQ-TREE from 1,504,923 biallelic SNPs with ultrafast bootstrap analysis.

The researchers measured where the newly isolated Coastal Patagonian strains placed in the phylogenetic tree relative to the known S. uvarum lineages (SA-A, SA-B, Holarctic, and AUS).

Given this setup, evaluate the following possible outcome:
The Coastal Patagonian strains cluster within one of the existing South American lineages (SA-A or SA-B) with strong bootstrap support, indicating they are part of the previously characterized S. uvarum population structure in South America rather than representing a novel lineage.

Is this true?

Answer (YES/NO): NO